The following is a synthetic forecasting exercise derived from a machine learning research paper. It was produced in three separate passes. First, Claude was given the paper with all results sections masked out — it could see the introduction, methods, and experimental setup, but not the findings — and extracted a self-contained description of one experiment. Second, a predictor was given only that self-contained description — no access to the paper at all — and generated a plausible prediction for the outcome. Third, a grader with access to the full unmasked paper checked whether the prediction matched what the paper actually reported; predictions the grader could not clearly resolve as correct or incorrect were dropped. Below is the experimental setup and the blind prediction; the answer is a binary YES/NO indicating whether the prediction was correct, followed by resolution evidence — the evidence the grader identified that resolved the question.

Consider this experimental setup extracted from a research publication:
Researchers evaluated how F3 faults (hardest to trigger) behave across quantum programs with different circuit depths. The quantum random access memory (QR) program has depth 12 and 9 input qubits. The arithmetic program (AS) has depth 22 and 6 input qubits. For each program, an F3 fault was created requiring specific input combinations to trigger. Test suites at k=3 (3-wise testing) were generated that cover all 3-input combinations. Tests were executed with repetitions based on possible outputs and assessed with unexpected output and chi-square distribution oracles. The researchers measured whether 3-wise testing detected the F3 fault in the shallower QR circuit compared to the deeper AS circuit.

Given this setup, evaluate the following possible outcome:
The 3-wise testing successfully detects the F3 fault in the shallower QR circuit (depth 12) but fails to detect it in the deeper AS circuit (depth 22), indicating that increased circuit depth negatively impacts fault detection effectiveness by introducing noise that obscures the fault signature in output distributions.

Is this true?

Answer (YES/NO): NO